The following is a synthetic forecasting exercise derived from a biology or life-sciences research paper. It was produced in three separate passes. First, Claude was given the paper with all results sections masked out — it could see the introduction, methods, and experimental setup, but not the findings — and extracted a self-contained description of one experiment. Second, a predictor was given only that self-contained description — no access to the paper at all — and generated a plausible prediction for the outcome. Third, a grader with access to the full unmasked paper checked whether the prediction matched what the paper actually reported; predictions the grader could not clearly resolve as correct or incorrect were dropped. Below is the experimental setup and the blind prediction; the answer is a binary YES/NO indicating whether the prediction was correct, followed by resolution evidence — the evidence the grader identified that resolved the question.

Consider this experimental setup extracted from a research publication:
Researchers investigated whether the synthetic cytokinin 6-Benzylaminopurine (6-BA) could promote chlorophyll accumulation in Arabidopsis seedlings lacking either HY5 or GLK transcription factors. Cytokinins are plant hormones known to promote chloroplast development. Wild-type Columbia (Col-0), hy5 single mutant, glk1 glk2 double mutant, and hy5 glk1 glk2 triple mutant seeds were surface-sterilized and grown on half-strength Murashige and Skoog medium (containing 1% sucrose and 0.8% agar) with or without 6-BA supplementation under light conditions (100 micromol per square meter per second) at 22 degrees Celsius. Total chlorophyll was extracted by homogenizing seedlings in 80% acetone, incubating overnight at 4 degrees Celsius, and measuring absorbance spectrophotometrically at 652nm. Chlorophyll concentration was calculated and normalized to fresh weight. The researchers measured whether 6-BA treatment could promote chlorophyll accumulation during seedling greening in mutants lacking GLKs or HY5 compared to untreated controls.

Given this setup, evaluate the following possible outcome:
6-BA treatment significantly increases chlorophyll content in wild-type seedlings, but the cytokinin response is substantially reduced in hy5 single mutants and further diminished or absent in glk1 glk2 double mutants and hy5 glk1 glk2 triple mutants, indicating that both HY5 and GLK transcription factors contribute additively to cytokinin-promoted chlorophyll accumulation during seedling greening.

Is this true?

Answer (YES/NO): NO